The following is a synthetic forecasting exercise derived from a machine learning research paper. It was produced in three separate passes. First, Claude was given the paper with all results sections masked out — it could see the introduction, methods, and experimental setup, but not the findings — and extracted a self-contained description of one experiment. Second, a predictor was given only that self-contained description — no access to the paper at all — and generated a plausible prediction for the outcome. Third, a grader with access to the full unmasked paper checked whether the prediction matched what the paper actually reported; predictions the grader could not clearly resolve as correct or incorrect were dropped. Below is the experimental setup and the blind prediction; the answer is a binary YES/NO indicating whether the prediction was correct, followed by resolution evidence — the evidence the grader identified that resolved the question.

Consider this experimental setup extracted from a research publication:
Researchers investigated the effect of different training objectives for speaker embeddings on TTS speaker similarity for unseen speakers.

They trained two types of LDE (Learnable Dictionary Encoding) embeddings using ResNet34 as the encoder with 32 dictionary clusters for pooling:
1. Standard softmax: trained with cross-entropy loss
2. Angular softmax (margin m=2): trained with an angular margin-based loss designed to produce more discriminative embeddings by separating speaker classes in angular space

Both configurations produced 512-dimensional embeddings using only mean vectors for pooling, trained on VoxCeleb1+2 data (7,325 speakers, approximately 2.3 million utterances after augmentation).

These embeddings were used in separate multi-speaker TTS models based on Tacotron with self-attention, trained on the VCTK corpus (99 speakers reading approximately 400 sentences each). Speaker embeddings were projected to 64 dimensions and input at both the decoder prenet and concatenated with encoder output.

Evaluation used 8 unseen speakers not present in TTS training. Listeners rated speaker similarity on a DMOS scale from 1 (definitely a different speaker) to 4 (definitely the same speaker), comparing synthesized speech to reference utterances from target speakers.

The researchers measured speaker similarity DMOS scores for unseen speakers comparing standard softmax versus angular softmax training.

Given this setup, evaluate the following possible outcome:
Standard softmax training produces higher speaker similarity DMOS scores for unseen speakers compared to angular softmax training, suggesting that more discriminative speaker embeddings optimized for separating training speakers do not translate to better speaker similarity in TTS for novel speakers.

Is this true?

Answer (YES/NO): NO